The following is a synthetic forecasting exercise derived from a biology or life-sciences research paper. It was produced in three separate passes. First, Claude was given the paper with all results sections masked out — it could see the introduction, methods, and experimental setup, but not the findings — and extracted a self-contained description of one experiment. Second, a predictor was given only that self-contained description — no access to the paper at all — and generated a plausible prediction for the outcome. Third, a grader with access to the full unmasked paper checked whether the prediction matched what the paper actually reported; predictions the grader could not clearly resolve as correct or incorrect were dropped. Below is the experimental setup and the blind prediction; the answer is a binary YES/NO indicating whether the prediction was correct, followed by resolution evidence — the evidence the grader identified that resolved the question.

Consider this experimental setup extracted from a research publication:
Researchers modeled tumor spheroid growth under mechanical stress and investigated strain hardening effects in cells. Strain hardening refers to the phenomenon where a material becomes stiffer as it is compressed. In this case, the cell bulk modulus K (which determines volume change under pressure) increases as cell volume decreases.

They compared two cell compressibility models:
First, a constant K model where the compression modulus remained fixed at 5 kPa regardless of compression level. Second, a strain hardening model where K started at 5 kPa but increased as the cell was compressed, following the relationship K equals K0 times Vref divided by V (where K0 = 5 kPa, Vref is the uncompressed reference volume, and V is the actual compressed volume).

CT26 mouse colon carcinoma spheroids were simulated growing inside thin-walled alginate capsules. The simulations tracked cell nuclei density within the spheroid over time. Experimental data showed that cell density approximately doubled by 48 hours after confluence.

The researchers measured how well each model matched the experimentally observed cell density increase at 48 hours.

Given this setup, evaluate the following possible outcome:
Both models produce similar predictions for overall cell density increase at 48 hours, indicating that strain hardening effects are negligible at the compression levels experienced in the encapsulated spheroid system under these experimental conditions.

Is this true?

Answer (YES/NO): NO